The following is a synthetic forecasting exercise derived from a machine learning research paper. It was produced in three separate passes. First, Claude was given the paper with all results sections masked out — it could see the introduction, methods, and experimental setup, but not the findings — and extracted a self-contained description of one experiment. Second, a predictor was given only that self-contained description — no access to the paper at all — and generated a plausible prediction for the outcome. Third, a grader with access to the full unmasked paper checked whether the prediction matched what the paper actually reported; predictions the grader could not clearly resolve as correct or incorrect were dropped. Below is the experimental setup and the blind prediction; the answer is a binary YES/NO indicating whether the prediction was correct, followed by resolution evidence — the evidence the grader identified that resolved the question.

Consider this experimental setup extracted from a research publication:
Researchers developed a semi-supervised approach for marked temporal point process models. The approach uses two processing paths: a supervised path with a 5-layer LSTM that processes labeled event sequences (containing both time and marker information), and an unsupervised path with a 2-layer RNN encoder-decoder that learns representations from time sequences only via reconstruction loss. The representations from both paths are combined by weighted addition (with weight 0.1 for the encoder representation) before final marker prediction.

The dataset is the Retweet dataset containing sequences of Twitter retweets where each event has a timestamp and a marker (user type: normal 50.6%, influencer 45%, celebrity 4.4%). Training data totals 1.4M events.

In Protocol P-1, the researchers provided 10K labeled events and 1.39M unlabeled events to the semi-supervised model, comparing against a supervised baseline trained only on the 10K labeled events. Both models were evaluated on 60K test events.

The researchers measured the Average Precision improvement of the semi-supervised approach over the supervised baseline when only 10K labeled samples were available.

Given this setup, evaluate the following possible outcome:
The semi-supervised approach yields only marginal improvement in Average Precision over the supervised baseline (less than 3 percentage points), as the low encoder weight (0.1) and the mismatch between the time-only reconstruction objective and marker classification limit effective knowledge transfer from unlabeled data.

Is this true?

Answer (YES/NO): YES